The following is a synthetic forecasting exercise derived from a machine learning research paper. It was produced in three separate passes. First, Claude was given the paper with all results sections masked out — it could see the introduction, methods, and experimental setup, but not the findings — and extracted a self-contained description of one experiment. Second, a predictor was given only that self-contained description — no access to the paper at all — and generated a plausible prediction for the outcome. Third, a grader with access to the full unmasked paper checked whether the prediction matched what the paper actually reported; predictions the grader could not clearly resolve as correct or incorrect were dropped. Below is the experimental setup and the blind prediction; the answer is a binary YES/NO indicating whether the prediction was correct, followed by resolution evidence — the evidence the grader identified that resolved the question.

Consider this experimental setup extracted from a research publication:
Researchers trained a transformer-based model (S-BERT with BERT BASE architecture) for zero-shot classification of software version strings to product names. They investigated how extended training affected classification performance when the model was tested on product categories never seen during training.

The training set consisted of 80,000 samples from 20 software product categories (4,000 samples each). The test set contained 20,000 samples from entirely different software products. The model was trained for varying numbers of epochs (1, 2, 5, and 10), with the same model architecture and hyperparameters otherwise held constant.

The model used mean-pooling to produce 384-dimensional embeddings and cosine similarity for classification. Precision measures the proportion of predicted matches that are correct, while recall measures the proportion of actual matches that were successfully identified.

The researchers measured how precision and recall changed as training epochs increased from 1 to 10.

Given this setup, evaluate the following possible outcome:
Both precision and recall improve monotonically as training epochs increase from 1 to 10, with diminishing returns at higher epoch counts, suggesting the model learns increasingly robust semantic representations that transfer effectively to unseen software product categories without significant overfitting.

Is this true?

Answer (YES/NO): NO